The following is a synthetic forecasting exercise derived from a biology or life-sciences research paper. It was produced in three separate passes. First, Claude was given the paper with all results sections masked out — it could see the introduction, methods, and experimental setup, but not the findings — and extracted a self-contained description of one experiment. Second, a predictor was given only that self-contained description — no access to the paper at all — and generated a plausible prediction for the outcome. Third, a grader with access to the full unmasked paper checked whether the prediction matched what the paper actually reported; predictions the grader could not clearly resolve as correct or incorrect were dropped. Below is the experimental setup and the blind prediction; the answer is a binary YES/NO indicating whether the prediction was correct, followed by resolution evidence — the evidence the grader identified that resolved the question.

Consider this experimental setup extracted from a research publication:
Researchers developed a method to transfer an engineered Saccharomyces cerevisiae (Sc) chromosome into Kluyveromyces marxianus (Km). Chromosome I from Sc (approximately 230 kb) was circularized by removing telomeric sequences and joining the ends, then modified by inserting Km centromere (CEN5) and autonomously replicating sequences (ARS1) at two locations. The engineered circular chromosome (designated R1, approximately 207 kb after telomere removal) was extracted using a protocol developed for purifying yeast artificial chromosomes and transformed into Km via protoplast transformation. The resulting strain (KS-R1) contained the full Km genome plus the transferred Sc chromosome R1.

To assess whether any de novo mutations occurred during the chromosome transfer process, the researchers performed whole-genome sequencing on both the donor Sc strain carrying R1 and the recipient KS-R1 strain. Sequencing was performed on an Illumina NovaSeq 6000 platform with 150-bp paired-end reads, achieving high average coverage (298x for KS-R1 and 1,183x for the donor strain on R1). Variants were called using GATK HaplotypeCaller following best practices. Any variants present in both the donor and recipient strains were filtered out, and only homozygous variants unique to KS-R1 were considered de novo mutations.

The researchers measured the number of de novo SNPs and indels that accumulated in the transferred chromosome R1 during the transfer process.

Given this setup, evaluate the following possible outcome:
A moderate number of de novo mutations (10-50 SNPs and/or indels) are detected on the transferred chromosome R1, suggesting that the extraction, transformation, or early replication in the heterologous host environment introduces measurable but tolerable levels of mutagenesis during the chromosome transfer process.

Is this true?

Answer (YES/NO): NO